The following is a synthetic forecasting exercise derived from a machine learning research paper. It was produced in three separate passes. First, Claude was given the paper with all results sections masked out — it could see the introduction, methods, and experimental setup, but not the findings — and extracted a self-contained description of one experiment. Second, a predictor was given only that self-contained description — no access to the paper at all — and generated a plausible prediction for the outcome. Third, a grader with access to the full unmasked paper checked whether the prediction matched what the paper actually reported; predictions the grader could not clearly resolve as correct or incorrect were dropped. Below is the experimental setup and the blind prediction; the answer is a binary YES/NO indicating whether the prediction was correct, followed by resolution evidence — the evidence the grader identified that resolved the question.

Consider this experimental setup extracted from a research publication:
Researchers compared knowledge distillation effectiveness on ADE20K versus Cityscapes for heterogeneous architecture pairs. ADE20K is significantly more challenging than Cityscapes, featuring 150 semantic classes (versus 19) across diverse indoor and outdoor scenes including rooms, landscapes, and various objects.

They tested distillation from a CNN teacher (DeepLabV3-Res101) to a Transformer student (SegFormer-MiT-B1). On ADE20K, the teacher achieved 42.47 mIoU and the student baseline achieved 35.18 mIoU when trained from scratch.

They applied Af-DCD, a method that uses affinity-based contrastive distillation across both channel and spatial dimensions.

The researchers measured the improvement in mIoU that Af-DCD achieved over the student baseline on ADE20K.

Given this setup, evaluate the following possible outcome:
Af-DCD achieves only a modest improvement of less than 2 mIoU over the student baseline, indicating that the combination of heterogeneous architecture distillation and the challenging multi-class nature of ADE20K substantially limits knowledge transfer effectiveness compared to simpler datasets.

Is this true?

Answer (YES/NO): YES